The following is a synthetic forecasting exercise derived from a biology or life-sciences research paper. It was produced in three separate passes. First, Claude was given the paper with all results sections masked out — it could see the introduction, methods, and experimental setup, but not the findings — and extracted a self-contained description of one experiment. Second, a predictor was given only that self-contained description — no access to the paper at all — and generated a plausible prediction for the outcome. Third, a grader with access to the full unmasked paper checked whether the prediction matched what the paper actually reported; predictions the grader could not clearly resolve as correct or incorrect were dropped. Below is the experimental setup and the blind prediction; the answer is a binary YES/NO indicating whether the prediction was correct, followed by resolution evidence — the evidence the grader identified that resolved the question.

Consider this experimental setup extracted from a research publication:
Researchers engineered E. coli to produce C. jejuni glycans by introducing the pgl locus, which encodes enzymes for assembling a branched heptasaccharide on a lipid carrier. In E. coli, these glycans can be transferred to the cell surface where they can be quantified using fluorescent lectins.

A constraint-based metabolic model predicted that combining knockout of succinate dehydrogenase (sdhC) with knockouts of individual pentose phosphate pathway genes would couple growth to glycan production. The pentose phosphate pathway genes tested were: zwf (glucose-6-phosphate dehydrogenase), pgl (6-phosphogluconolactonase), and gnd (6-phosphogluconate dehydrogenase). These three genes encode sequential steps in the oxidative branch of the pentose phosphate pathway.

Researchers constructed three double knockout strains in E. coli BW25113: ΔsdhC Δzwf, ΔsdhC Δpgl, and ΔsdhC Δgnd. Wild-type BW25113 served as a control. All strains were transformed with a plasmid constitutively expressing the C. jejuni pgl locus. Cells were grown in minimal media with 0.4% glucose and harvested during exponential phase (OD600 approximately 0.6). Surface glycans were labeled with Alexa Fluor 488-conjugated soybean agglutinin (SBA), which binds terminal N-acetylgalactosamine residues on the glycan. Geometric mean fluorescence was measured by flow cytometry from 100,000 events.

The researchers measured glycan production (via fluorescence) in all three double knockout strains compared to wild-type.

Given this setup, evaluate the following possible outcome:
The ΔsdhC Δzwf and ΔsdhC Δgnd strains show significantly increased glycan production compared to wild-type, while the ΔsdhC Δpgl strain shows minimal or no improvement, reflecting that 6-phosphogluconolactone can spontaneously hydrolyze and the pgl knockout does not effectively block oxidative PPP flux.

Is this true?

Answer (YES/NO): NO